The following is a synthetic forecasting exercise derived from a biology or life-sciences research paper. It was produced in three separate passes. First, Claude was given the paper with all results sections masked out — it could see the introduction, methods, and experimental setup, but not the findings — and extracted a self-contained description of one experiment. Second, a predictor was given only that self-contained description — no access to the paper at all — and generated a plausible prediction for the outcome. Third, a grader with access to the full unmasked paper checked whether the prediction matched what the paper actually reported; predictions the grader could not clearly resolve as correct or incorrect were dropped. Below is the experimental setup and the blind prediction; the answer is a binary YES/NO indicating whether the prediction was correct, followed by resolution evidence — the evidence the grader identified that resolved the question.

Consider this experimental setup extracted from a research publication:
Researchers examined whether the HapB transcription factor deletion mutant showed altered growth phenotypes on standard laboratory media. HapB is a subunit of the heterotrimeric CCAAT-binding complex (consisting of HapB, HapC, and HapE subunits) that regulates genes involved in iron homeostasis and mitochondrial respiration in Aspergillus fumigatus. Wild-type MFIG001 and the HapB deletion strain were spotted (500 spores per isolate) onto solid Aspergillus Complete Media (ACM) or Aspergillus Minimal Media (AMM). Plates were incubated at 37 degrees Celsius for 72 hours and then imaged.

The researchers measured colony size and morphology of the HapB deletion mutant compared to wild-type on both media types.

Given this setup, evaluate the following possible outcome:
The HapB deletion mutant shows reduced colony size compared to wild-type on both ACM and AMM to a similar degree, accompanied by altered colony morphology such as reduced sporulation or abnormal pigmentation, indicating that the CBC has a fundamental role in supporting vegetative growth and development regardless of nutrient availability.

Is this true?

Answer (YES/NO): NO